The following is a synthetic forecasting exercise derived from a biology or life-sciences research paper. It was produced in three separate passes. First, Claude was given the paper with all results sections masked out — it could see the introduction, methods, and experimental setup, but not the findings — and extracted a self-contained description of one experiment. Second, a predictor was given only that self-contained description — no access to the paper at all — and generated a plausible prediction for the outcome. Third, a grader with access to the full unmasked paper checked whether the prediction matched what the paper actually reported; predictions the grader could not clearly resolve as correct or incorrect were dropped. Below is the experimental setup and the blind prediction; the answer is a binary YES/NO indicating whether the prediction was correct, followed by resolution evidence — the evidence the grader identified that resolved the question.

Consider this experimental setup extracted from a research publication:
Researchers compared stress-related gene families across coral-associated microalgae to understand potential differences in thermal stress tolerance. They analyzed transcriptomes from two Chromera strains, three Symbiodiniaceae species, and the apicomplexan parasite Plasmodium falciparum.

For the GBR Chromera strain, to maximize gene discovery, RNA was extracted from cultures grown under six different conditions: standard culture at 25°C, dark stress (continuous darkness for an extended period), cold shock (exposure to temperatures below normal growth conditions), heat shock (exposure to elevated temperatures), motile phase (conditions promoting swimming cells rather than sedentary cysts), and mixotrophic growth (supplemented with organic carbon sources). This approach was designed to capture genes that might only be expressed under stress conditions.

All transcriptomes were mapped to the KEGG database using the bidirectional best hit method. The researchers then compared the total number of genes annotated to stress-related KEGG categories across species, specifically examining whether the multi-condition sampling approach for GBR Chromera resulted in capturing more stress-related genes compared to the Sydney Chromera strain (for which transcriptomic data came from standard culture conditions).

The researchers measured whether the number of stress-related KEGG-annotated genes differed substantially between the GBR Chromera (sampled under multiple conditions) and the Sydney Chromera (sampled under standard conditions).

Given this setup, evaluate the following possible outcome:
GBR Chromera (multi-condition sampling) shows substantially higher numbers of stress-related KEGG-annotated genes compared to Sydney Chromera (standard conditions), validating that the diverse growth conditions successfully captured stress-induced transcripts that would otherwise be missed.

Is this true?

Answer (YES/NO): NO